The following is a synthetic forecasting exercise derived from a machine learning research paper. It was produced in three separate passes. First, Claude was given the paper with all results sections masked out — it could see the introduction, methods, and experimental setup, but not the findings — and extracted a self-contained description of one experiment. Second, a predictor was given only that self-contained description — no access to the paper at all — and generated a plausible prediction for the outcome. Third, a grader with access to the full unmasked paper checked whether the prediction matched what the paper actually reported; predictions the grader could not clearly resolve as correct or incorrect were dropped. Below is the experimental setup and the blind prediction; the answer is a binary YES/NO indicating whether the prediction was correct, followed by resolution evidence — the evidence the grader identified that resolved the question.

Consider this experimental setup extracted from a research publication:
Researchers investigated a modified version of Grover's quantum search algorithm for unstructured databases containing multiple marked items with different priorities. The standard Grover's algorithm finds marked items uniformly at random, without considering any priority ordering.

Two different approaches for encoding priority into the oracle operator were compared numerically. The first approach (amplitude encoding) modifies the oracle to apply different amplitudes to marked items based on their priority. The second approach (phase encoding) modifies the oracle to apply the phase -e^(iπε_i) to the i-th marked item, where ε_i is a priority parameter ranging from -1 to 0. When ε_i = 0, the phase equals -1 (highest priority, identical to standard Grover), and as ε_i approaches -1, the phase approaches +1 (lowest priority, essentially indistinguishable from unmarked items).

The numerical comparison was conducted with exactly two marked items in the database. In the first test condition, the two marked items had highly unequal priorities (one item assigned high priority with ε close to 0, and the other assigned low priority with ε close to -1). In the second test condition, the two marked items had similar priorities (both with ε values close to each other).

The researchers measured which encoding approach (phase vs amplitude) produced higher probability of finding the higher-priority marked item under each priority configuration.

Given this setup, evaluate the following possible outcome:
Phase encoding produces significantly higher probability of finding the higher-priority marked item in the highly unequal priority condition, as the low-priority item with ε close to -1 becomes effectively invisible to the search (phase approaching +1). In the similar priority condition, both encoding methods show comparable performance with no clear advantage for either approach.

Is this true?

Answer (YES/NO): NO